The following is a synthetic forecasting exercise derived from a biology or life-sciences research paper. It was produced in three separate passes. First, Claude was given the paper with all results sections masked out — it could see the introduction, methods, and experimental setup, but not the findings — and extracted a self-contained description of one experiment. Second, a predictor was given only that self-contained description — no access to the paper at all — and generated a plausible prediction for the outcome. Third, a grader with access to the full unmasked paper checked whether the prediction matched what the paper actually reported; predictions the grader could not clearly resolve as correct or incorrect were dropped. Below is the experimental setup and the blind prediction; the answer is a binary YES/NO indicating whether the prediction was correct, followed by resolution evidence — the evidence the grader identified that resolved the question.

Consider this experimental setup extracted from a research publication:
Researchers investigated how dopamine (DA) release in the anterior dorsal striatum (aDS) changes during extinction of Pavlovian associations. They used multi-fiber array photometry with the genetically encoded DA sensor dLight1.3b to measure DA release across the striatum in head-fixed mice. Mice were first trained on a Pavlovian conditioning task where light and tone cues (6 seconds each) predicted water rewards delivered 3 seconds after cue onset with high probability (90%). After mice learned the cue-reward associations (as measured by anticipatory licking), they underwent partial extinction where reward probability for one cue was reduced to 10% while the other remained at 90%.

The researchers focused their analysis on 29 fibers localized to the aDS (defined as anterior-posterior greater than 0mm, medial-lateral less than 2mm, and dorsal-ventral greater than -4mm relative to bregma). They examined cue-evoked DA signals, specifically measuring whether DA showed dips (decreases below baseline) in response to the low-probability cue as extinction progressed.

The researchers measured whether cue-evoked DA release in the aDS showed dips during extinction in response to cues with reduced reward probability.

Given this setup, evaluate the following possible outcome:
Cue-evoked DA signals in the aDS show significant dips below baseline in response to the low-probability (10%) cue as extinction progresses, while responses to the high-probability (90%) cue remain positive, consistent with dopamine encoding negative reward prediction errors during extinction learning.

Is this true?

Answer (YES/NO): YES